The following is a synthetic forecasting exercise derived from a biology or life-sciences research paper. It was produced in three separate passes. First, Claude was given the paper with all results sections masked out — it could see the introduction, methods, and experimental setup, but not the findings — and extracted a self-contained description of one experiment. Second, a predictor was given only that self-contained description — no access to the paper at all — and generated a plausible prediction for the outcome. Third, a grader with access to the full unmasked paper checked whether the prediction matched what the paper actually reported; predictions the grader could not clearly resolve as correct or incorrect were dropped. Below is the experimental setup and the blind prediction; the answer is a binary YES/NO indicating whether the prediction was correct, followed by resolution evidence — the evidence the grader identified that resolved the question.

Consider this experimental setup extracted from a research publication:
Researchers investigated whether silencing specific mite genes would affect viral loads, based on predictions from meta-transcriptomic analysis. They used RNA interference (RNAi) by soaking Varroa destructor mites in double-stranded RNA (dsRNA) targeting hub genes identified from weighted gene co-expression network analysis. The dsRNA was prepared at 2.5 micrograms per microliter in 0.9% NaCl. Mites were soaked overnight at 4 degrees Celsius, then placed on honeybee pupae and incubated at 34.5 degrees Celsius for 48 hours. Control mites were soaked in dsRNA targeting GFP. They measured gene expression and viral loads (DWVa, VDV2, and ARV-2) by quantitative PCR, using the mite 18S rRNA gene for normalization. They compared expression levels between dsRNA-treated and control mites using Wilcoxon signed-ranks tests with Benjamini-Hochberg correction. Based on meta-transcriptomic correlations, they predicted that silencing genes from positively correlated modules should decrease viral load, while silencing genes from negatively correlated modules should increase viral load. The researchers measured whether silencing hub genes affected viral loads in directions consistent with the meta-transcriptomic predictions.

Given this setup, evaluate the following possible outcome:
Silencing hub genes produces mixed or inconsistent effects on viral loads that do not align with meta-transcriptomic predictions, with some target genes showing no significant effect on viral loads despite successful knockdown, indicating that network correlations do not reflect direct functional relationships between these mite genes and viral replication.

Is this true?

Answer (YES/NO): NO